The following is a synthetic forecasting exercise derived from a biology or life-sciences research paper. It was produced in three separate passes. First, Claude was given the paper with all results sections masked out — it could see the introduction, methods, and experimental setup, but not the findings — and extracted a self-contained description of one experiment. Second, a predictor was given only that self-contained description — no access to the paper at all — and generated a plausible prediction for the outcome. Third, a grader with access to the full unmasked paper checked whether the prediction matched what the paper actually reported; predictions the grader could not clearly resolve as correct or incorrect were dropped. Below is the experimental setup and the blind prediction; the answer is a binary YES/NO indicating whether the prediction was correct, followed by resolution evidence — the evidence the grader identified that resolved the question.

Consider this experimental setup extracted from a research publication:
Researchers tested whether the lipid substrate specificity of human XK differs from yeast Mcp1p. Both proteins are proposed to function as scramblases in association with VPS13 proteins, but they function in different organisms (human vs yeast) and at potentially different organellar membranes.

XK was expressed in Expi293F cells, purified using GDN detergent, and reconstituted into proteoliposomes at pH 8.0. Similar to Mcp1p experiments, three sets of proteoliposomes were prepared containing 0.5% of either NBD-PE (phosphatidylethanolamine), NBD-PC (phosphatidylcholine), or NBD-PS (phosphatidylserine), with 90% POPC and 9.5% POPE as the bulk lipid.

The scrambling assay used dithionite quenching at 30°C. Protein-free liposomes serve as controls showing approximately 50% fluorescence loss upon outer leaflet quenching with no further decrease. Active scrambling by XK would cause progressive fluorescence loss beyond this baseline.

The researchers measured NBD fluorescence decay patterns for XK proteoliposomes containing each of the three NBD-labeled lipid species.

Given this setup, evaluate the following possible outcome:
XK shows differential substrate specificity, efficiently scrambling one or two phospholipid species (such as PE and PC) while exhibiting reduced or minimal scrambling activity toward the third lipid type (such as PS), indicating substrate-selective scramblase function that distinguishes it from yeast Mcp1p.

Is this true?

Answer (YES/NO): NO